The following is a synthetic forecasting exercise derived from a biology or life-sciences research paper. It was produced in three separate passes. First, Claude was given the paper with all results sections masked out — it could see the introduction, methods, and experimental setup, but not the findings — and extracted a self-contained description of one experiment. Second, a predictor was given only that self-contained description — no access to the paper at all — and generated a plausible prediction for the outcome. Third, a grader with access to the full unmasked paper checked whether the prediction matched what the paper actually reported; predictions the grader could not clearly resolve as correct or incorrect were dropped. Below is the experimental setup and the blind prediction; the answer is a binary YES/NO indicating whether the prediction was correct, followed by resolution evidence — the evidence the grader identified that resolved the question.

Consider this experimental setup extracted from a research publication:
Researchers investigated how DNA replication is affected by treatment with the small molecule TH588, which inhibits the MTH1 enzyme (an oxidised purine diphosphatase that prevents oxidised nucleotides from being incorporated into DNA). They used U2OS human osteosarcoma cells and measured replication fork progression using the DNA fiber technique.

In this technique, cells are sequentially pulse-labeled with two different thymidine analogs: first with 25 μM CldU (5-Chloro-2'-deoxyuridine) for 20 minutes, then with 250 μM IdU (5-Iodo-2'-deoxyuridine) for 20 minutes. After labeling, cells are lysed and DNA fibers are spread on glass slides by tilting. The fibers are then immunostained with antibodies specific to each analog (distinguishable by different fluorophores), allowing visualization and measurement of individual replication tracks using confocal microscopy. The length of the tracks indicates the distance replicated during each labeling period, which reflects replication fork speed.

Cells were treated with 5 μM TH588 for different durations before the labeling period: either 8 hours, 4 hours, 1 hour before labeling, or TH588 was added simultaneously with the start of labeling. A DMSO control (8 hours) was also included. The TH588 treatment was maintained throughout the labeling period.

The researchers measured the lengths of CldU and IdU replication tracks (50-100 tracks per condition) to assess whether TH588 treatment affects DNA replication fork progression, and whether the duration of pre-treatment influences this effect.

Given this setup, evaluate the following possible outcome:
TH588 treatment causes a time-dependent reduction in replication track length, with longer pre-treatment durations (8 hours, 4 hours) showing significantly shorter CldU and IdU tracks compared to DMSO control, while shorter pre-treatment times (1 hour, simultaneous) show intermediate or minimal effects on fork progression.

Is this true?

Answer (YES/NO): NO